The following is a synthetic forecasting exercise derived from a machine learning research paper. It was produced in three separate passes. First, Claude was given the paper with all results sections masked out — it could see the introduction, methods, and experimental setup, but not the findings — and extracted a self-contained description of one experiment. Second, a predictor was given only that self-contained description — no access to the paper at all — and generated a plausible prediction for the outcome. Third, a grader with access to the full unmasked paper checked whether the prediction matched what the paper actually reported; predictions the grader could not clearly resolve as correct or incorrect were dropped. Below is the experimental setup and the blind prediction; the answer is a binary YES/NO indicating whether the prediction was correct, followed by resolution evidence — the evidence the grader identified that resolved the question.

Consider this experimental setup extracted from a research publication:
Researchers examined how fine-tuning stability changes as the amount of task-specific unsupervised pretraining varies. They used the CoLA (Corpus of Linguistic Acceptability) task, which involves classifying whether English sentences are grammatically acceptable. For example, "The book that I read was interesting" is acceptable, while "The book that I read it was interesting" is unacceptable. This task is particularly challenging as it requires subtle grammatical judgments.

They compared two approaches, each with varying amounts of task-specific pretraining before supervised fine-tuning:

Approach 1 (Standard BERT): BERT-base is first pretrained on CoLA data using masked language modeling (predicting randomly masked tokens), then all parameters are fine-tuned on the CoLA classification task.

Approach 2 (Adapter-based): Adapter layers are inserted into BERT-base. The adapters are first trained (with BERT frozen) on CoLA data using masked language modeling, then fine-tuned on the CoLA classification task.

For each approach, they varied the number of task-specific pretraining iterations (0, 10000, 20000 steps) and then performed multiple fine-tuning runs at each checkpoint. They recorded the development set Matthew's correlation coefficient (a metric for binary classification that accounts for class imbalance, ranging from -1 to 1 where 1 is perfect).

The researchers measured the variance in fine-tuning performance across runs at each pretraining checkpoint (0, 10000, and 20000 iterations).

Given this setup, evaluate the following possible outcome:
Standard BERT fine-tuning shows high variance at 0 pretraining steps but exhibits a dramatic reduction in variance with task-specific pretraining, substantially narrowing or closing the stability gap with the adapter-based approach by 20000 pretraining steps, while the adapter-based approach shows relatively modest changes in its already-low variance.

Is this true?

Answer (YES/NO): NO